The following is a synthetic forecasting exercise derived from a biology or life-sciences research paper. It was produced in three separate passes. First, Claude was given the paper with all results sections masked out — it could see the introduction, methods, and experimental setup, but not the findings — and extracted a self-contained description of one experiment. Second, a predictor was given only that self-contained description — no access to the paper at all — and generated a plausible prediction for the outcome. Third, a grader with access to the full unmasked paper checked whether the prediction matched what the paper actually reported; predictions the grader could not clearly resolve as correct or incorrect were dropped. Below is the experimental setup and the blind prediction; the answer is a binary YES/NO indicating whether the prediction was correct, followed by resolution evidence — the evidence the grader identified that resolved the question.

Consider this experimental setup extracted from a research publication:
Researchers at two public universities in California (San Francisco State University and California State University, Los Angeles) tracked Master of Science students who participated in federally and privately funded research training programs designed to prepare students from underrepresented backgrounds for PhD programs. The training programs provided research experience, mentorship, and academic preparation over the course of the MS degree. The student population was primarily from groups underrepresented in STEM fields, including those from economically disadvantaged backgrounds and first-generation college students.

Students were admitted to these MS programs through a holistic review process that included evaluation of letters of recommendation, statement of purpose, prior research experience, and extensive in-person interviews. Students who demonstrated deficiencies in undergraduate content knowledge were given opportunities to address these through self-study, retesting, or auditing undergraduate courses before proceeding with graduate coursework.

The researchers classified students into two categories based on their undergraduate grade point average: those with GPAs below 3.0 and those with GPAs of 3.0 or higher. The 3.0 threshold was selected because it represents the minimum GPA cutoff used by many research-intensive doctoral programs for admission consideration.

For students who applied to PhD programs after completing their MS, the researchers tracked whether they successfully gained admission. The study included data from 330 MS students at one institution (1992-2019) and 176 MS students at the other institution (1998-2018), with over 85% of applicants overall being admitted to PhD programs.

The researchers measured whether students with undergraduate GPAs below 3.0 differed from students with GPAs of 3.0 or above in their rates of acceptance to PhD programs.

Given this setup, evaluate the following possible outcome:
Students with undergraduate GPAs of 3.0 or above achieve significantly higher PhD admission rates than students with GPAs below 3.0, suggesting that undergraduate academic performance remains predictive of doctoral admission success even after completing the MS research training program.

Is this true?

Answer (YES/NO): NO